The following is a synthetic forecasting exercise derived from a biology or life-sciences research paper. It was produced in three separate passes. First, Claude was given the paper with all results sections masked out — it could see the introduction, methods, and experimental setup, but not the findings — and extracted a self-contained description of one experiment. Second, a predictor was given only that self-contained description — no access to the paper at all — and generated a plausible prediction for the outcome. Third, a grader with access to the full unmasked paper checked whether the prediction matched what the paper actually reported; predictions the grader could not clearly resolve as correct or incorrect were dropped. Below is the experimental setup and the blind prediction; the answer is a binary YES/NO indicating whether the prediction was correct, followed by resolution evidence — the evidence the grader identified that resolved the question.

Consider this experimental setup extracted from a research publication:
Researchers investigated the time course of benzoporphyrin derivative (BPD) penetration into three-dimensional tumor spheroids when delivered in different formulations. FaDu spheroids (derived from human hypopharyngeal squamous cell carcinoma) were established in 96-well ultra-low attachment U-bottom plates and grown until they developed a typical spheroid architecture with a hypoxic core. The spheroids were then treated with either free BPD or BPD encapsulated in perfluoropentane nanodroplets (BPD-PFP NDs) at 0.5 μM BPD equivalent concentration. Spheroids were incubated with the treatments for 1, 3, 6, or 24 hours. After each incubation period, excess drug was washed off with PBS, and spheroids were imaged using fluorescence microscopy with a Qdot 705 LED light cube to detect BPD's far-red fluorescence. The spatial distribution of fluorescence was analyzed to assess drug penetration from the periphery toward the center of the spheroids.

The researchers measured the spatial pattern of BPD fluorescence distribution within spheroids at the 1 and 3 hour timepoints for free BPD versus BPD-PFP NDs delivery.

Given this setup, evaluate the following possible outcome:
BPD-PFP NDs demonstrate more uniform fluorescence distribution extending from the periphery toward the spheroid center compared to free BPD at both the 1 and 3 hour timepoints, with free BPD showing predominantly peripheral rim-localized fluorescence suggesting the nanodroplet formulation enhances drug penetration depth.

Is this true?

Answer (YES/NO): NO